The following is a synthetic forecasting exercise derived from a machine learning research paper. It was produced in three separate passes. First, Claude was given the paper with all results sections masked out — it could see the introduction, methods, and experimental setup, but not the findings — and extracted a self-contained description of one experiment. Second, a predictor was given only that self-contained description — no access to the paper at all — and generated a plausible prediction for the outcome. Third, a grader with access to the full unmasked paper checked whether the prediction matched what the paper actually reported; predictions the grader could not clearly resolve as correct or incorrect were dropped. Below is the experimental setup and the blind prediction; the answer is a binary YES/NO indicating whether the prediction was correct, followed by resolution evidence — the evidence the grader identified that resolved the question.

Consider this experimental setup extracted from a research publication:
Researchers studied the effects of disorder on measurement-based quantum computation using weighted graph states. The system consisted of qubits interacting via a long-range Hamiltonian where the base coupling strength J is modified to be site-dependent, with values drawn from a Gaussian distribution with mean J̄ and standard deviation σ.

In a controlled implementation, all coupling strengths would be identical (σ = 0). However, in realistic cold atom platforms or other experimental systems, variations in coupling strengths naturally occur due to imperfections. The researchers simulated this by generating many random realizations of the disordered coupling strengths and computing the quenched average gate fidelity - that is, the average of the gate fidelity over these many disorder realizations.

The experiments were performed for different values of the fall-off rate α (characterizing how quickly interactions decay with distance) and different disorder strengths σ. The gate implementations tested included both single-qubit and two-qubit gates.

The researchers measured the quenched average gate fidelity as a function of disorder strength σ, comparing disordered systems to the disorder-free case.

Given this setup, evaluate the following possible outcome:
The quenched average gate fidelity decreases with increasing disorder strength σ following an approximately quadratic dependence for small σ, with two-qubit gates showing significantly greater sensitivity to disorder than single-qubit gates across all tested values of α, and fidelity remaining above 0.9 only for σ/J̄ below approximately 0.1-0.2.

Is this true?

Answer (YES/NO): NO